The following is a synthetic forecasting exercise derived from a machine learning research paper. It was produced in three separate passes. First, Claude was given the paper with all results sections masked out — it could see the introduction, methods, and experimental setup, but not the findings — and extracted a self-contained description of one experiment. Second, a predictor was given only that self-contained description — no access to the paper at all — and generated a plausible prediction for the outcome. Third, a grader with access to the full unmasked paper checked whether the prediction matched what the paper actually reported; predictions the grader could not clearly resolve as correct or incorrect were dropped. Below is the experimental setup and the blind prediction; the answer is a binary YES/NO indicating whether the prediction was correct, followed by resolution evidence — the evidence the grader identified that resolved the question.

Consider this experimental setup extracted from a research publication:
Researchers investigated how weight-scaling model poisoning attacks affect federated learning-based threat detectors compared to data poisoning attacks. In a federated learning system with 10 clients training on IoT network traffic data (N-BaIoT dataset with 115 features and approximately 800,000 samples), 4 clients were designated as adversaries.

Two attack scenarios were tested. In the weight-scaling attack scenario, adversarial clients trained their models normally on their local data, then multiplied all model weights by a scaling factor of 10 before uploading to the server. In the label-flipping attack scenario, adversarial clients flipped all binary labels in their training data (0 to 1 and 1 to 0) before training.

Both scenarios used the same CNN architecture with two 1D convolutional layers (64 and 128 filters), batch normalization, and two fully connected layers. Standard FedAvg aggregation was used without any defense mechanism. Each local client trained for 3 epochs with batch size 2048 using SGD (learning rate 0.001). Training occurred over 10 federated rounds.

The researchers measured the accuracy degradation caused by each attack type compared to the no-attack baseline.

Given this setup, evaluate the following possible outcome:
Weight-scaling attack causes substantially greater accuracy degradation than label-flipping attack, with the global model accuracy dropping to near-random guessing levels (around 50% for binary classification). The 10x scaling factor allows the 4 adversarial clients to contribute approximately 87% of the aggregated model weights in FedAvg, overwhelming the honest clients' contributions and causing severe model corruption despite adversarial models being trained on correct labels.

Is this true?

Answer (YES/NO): NO